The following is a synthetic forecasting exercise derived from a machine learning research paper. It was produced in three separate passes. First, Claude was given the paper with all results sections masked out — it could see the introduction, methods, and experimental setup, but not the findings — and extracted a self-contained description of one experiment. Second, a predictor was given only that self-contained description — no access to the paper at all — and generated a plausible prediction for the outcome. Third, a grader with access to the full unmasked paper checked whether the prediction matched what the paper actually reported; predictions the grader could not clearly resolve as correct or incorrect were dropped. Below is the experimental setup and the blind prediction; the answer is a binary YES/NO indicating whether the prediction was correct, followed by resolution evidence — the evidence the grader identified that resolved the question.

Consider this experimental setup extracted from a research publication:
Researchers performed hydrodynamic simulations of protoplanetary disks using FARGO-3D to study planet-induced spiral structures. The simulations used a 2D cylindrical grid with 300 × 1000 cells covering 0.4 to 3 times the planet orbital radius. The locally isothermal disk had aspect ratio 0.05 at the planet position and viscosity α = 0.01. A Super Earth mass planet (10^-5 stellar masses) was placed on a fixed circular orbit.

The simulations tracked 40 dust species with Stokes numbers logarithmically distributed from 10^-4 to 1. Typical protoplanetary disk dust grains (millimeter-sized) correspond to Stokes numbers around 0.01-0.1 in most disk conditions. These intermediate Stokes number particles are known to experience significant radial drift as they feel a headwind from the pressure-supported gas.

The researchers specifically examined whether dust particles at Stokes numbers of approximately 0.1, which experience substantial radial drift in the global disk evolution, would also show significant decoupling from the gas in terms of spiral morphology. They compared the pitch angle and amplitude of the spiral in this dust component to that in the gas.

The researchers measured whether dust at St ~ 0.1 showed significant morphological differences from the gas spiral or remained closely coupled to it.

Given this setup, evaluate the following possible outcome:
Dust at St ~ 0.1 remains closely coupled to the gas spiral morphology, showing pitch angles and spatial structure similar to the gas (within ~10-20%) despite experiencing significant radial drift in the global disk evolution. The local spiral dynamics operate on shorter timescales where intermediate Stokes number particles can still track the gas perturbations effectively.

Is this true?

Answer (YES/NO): YES